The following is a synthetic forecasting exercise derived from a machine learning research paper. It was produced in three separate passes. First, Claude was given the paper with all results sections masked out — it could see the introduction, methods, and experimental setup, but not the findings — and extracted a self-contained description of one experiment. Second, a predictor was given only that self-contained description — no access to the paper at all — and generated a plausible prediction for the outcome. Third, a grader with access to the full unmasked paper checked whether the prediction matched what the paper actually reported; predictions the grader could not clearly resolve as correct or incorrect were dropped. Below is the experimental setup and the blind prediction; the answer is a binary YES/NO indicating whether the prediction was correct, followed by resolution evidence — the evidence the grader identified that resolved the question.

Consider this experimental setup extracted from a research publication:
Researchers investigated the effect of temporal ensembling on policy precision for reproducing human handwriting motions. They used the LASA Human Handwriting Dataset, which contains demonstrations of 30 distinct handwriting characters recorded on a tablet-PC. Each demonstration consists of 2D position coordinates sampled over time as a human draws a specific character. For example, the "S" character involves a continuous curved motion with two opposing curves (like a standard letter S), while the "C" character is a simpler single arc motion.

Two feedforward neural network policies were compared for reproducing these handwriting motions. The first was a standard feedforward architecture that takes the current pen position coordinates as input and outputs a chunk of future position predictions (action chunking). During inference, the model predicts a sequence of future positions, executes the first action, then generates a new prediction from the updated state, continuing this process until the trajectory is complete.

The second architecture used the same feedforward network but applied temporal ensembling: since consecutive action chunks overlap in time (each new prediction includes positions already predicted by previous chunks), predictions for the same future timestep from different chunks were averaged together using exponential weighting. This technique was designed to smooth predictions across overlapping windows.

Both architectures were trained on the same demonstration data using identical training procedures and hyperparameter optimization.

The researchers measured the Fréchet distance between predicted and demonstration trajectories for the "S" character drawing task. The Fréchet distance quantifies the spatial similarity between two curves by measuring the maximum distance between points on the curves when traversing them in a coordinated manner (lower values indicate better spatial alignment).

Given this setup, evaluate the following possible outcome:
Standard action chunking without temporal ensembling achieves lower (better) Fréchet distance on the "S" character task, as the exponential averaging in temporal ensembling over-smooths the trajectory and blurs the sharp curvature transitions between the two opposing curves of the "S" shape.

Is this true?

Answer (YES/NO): YES